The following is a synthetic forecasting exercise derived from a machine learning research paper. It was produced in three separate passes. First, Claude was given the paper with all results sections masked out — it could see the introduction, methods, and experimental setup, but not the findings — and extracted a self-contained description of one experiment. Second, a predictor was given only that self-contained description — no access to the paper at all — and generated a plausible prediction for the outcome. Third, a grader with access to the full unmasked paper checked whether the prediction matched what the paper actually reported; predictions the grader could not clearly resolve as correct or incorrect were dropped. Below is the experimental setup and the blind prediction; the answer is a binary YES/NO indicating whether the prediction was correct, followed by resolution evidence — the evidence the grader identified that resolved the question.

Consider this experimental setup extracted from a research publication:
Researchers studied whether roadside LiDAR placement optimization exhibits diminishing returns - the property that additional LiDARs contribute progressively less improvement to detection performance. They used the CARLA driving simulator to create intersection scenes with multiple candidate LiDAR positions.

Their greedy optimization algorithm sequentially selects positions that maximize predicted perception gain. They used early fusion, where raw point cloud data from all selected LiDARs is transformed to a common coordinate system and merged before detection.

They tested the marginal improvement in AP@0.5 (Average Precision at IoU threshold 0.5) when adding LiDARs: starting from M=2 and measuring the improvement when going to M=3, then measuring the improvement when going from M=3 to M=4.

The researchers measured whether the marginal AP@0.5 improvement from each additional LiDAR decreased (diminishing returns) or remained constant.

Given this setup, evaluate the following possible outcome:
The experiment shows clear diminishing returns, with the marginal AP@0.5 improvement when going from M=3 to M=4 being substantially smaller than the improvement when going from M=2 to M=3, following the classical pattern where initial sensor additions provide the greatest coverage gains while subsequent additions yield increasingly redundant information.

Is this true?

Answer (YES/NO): YES